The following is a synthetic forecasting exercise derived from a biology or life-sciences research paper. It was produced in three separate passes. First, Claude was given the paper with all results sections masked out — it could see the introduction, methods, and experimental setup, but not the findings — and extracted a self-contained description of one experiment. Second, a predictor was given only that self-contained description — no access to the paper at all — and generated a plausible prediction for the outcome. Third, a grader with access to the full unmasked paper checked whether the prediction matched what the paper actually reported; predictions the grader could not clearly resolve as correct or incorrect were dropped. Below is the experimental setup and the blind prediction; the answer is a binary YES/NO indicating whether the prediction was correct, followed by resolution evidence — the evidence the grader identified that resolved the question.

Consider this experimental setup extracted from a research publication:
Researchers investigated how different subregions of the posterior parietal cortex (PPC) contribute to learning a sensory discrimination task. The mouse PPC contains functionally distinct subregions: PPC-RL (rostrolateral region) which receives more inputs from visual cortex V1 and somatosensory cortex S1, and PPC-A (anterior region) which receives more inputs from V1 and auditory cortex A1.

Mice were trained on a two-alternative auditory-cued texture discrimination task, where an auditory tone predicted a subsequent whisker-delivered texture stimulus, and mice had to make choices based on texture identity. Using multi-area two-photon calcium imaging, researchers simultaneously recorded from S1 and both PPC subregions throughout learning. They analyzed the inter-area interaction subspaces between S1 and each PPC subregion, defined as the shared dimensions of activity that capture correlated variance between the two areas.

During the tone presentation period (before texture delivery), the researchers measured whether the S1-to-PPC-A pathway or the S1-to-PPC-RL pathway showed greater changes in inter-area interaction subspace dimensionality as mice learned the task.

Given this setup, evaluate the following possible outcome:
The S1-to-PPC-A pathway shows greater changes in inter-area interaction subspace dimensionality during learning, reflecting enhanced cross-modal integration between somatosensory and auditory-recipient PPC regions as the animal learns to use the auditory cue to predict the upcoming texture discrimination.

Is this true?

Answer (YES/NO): YES